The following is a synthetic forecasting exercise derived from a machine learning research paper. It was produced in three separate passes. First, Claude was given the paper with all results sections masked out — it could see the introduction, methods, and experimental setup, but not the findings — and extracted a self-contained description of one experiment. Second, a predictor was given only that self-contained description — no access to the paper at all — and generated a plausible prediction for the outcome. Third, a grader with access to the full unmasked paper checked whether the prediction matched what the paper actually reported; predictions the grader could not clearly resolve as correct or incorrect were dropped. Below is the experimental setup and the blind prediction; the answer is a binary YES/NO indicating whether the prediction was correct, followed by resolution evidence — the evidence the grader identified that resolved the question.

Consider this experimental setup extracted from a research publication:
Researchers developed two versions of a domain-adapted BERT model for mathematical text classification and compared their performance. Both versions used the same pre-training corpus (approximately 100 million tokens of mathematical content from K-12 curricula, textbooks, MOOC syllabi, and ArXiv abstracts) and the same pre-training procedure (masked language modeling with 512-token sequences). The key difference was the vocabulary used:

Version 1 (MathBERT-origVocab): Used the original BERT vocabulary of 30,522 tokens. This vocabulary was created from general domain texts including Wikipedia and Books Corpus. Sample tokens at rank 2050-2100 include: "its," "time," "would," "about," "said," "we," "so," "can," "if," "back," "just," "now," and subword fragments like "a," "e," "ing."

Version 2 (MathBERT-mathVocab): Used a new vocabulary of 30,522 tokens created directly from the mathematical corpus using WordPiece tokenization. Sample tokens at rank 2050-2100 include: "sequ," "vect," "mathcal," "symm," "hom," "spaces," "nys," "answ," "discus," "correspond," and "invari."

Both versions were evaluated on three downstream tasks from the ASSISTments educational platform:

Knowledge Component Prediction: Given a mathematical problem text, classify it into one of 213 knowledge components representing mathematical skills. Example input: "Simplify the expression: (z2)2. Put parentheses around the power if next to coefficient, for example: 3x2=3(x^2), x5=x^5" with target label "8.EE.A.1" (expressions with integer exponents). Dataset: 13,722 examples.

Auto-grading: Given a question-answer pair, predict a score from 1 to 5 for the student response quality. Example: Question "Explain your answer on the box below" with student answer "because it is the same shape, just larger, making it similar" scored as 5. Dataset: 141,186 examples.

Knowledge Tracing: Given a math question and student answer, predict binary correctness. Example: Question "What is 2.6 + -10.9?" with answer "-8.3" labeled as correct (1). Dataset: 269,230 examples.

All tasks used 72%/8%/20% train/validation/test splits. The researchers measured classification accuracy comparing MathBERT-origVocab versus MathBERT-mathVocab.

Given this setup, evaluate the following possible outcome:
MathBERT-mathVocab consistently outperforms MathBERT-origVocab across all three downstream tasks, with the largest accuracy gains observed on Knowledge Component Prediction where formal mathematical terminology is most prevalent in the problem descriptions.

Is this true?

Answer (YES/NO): NO